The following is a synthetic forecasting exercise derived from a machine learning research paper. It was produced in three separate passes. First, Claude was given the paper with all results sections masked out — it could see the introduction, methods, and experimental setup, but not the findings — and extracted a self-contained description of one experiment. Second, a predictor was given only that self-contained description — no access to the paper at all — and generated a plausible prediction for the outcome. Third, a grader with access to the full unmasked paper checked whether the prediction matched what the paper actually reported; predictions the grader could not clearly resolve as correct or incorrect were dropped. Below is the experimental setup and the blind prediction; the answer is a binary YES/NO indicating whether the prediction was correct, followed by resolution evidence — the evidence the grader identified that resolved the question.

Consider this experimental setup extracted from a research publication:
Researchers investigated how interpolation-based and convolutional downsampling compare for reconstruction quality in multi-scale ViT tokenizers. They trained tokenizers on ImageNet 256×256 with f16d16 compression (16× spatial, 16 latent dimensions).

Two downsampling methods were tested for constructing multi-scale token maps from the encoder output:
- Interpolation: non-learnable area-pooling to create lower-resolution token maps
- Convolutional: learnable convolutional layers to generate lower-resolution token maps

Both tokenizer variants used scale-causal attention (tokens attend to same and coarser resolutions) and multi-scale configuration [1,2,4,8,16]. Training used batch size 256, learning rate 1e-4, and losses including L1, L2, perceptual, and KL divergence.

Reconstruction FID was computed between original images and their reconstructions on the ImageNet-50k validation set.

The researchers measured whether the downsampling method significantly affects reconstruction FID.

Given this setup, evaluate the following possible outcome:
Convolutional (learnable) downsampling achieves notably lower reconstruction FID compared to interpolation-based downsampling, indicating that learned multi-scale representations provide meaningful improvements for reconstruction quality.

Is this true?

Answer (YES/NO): NO